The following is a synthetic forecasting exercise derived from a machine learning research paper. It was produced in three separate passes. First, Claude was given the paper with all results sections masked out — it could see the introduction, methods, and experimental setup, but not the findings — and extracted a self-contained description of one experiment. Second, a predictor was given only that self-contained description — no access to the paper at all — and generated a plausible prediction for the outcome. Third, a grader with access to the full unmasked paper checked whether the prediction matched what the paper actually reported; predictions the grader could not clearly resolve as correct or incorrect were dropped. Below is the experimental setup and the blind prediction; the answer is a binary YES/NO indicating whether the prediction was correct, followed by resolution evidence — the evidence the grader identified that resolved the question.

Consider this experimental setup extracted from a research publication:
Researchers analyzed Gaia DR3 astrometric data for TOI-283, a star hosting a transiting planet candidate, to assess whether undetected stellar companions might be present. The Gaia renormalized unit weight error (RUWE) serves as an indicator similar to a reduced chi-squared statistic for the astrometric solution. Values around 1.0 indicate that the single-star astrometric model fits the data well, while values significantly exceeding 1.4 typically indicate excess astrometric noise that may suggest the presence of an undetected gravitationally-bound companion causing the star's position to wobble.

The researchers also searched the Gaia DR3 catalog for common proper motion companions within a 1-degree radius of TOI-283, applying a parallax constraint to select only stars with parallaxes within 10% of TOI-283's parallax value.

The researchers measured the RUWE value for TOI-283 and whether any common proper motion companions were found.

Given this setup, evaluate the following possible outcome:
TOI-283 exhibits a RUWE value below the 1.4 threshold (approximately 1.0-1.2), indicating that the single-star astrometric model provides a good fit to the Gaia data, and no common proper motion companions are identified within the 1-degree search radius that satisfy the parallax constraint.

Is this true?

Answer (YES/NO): YES